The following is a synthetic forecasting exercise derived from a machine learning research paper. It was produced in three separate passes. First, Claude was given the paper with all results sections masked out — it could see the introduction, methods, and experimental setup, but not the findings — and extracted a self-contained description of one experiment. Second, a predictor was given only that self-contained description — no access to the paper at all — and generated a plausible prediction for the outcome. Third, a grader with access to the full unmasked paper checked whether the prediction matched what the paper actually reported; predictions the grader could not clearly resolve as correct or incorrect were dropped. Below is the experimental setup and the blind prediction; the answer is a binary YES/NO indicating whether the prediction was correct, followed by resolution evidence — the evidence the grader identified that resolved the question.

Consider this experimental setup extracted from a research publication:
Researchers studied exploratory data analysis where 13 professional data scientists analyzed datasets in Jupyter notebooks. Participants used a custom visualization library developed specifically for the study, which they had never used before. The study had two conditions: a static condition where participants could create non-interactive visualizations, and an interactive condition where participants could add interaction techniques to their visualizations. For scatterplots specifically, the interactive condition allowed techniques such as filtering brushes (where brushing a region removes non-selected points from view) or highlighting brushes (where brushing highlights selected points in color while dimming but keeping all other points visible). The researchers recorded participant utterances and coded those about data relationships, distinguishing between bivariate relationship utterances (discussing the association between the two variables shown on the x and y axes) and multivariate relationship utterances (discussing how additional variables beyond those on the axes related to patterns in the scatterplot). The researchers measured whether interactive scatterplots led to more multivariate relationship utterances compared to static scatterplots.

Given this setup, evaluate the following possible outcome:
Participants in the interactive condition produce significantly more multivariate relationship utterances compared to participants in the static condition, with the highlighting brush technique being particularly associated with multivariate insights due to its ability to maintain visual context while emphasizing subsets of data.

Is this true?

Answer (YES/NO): NO